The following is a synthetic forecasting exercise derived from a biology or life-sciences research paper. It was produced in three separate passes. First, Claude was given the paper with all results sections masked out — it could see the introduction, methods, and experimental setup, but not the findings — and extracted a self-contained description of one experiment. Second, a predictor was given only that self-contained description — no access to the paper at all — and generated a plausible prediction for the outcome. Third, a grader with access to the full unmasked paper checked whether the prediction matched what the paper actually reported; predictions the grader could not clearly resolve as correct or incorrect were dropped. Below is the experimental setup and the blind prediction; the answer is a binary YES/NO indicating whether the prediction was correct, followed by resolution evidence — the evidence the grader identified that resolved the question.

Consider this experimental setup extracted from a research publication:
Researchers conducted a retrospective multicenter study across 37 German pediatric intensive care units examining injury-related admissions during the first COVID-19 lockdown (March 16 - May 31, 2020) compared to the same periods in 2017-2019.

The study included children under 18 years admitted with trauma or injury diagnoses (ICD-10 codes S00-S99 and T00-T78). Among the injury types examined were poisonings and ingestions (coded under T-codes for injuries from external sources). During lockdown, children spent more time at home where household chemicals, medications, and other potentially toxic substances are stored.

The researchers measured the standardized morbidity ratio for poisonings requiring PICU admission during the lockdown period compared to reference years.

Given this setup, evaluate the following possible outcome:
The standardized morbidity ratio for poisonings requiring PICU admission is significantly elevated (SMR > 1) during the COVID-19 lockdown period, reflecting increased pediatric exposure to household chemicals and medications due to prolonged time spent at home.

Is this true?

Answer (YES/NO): NO